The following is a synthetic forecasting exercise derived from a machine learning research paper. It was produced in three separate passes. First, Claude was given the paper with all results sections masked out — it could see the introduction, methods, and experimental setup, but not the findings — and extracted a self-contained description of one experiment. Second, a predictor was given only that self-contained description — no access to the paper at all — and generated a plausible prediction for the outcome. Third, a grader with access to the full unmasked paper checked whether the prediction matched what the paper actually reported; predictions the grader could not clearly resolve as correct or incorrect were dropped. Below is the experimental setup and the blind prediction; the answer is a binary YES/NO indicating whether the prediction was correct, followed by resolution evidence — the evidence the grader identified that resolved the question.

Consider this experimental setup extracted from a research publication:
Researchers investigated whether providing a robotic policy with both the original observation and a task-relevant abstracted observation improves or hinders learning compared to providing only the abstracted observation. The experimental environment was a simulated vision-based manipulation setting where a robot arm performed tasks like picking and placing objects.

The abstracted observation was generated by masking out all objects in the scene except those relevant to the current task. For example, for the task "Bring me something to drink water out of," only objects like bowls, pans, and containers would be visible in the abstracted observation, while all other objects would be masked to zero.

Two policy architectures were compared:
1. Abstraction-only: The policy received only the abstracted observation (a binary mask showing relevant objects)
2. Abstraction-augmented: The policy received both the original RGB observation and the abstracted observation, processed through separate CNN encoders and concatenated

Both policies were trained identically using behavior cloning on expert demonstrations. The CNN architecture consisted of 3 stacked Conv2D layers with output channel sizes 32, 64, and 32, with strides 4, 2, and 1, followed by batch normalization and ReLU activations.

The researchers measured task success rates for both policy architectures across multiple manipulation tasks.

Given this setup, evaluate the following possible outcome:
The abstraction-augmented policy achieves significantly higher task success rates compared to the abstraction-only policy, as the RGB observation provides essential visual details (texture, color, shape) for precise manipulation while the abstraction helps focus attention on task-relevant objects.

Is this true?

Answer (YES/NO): NO